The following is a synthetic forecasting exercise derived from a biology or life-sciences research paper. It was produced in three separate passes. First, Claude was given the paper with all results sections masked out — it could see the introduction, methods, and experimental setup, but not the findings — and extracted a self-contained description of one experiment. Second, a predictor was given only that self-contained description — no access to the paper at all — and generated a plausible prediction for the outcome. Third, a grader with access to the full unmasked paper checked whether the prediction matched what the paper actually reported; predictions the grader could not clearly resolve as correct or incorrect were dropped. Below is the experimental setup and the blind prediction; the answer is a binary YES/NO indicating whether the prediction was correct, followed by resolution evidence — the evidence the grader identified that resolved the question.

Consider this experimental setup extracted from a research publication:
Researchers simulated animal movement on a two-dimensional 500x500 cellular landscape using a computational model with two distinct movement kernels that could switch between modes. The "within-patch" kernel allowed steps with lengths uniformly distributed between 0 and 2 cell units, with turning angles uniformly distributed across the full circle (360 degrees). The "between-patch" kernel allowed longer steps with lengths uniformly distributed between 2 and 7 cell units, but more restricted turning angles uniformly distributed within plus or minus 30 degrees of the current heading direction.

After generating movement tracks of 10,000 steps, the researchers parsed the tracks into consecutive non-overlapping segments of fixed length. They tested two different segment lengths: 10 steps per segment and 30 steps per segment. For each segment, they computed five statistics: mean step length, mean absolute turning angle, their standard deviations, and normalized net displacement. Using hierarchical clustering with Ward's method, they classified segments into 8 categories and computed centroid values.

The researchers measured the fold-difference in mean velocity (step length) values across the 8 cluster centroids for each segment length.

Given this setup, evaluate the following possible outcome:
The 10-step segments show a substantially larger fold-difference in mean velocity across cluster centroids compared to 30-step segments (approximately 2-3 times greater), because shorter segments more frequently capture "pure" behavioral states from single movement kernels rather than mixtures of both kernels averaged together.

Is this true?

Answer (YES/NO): NO